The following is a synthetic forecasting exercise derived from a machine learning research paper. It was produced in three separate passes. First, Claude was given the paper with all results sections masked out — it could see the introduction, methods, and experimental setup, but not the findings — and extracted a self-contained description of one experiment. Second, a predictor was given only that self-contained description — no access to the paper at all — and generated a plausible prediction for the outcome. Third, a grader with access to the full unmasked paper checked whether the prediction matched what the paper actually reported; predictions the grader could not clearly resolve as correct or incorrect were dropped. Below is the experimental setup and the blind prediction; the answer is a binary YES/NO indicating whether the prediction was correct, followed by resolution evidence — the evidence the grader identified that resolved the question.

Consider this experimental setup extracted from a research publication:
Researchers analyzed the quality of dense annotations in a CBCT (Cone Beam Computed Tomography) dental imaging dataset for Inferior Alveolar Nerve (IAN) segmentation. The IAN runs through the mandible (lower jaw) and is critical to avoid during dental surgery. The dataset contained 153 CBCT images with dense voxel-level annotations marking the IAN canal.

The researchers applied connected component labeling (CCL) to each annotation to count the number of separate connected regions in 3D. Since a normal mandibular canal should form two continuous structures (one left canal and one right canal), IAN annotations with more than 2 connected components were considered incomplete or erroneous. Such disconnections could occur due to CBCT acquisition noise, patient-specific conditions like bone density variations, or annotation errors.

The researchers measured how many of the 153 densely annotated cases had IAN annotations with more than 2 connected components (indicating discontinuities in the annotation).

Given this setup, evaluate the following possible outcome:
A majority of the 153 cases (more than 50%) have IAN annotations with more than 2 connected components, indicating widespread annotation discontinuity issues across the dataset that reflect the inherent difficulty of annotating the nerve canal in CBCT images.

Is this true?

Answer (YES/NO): NO